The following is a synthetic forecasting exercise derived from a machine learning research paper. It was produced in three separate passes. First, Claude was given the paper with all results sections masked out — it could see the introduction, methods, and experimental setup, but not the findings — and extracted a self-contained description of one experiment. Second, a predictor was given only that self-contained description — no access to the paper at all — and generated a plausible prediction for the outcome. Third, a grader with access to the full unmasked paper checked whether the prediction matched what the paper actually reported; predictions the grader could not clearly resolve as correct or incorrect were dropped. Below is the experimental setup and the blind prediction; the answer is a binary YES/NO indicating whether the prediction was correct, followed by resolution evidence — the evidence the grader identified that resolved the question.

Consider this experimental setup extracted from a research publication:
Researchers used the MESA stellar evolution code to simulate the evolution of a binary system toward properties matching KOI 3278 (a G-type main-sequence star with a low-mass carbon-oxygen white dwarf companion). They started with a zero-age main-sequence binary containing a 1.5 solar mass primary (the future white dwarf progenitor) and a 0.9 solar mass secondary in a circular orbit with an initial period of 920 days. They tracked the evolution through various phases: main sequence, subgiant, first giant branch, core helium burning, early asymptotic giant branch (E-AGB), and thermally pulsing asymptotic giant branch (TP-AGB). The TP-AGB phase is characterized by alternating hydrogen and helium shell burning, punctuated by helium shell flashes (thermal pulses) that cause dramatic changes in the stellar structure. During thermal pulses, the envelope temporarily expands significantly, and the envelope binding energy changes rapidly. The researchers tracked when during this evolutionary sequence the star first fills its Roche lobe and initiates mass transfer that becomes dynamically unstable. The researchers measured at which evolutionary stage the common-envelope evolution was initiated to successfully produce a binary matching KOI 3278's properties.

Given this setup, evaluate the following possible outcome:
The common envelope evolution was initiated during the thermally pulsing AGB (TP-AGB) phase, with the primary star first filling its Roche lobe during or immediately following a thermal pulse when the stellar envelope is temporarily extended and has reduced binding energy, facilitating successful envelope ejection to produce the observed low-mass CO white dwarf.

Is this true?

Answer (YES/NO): YES